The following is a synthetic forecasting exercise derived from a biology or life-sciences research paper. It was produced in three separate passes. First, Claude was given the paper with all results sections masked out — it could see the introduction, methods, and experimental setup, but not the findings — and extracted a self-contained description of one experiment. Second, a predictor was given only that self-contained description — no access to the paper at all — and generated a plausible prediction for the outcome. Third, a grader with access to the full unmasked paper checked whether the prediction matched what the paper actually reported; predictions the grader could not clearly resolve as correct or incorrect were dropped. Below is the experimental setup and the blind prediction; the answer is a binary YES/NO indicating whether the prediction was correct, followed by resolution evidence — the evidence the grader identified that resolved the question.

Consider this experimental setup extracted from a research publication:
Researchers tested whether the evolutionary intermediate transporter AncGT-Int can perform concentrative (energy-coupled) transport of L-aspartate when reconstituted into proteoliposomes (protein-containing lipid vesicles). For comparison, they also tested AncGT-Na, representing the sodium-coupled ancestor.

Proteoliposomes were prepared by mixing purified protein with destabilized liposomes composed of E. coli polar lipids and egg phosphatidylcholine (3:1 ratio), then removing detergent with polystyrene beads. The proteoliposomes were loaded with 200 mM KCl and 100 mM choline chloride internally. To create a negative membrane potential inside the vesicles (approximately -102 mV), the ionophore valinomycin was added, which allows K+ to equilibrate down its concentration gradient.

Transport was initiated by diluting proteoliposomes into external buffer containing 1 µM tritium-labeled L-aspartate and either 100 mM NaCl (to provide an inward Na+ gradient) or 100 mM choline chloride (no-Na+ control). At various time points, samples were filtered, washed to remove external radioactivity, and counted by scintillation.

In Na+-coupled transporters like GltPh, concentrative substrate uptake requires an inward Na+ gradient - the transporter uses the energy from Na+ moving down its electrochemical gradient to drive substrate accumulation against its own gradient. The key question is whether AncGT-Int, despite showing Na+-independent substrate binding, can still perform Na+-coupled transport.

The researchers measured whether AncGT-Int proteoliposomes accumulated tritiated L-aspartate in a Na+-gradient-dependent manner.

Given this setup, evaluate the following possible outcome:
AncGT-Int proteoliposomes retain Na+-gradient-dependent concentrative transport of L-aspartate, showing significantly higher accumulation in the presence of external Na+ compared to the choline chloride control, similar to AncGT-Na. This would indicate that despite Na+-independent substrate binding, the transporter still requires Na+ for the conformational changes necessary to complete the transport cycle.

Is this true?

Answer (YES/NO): NO